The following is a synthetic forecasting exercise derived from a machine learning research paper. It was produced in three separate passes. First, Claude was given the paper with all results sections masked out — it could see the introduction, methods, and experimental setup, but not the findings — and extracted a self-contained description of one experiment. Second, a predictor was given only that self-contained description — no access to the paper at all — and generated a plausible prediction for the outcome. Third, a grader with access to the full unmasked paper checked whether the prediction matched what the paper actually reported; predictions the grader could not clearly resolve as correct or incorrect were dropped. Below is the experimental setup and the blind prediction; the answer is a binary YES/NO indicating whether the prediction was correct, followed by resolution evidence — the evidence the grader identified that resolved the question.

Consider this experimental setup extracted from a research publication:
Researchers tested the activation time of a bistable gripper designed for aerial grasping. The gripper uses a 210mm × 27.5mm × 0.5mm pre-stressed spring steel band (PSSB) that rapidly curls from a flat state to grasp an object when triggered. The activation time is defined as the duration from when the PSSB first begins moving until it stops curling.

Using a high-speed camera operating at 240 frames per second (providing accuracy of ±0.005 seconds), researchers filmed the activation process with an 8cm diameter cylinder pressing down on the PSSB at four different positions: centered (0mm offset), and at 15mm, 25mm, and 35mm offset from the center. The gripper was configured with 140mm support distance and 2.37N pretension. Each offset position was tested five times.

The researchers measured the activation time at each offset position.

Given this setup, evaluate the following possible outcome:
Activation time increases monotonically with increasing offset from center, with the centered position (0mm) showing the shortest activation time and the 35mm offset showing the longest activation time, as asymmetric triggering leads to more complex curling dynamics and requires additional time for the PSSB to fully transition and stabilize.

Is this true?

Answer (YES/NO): YES